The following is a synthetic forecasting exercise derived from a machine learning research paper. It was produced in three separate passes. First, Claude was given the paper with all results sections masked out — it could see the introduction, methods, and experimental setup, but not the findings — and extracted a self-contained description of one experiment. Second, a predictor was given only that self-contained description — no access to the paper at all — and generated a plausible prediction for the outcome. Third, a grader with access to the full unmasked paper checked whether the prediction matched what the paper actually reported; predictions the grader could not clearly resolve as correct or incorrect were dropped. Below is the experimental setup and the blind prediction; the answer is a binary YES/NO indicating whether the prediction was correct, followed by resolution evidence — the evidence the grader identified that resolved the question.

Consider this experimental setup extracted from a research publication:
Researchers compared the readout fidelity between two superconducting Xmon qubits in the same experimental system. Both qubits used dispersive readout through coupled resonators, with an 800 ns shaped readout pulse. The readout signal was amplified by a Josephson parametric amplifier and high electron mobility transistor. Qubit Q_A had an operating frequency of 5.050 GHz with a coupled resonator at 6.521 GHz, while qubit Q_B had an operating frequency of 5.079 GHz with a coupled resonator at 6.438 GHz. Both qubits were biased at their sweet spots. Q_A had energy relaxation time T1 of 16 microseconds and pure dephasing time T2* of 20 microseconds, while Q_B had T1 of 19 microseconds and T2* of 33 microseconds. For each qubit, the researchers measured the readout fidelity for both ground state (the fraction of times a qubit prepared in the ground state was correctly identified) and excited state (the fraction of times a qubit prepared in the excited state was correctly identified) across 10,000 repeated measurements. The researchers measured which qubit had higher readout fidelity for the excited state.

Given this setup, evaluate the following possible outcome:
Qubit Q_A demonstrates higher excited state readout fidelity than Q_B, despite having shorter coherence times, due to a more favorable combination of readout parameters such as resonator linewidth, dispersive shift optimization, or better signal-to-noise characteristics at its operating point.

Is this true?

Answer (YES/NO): YES